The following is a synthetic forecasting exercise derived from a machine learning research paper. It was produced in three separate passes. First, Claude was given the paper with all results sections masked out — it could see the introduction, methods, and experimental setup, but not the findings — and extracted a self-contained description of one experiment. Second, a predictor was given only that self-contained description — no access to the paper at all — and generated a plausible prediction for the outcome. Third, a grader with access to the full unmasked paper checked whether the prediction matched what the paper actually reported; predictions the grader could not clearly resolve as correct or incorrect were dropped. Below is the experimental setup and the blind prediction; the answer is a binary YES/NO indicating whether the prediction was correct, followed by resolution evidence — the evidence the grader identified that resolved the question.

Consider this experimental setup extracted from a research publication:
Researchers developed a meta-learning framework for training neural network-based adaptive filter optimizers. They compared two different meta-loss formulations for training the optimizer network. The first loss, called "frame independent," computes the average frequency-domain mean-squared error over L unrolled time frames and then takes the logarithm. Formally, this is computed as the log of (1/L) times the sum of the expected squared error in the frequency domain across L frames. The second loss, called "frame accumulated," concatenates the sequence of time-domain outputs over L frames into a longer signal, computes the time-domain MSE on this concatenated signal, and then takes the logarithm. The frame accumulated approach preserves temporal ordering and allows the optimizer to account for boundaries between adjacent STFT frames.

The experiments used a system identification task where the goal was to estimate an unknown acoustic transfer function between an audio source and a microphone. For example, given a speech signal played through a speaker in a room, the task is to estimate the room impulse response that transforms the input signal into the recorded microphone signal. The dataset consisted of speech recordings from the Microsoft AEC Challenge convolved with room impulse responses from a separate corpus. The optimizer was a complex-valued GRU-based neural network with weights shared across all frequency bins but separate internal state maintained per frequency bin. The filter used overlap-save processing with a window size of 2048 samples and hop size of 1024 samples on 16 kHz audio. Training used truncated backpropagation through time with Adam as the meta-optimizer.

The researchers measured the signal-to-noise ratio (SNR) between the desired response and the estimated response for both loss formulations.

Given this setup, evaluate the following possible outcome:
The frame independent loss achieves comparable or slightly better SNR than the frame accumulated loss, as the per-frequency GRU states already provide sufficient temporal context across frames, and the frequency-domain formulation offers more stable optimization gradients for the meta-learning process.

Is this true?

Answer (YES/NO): NO